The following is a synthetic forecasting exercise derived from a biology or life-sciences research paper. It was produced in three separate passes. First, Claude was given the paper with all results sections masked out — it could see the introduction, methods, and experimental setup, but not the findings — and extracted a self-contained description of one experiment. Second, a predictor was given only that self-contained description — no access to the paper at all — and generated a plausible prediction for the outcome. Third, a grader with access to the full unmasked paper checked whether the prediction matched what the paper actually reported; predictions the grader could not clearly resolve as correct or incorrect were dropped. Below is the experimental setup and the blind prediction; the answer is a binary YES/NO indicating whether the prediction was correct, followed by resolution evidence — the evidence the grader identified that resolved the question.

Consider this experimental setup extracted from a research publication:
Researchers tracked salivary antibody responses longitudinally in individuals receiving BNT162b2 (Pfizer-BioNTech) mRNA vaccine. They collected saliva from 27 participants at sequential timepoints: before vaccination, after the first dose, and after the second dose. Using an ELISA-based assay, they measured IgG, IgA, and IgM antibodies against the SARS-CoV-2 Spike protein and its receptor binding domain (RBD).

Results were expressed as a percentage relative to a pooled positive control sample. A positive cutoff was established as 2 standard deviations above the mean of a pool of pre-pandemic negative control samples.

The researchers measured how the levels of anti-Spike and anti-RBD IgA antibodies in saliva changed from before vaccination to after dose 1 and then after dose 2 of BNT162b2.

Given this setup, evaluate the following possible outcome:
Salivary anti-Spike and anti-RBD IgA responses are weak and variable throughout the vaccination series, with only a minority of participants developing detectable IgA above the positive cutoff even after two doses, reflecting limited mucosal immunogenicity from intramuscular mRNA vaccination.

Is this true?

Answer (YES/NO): NO